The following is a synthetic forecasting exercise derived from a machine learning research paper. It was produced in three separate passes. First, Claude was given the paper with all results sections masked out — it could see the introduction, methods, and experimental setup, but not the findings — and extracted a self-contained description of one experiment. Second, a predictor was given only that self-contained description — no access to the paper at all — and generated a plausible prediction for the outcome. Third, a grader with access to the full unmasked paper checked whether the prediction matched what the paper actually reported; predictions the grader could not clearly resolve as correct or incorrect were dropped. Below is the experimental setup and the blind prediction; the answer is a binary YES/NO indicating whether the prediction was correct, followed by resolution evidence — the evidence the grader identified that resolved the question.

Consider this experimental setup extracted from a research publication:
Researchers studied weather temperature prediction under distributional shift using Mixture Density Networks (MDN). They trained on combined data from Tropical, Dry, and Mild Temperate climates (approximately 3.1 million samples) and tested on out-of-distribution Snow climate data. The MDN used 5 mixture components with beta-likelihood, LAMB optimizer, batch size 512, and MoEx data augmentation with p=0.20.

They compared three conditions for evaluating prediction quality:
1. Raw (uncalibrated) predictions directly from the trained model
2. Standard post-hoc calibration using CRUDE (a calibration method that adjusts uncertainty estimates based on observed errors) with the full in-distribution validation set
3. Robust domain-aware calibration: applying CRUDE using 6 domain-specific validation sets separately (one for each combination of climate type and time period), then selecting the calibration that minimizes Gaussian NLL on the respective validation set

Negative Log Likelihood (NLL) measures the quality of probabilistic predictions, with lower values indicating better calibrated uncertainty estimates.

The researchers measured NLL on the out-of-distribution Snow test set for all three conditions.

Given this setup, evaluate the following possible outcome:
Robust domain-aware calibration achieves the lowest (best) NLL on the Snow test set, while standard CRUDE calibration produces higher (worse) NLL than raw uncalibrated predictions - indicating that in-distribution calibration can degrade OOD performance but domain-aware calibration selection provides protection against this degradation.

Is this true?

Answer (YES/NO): NO